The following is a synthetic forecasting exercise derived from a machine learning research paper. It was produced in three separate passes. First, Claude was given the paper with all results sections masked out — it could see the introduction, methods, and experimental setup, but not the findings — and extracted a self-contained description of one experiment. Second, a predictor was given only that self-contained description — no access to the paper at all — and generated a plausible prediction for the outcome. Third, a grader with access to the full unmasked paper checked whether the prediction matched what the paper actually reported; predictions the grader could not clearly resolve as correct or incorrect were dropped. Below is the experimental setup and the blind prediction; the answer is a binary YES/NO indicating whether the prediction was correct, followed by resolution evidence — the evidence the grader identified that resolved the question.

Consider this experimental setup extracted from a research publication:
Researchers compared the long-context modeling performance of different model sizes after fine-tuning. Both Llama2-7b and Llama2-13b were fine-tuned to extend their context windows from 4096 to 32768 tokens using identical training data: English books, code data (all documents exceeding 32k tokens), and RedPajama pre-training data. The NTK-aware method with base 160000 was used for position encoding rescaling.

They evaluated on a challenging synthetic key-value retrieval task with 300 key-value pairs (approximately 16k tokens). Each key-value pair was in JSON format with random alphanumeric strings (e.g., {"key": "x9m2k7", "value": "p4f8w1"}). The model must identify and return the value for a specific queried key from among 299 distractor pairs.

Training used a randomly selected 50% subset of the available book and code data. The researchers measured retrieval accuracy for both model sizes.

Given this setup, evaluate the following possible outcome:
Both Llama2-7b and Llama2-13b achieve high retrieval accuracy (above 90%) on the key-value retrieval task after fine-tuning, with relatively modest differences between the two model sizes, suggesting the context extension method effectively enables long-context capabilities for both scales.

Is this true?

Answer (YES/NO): NO